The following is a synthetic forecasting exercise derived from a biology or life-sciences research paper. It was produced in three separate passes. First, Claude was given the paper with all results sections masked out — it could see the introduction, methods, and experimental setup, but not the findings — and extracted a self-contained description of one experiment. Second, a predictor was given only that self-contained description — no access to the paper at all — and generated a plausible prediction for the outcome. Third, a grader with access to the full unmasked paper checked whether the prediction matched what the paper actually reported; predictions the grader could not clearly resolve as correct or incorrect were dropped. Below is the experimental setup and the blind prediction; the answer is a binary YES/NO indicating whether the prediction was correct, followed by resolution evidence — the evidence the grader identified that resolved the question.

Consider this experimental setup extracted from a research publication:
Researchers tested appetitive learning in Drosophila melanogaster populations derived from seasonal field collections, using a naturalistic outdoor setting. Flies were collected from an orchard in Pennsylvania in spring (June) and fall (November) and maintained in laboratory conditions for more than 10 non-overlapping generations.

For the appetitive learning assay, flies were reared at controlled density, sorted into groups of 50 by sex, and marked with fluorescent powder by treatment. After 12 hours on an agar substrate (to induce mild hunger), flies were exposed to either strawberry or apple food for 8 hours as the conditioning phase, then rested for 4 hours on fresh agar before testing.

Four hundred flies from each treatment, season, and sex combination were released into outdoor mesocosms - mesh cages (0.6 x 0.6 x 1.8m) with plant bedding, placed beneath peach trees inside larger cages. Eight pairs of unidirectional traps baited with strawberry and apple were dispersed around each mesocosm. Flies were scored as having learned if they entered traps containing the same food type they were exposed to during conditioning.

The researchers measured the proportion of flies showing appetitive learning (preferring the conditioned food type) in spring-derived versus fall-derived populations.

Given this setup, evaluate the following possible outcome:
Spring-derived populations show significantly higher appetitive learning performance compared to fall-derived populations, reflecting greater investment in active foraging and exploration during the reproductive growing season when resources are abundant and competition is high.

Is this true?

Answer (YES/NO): NO